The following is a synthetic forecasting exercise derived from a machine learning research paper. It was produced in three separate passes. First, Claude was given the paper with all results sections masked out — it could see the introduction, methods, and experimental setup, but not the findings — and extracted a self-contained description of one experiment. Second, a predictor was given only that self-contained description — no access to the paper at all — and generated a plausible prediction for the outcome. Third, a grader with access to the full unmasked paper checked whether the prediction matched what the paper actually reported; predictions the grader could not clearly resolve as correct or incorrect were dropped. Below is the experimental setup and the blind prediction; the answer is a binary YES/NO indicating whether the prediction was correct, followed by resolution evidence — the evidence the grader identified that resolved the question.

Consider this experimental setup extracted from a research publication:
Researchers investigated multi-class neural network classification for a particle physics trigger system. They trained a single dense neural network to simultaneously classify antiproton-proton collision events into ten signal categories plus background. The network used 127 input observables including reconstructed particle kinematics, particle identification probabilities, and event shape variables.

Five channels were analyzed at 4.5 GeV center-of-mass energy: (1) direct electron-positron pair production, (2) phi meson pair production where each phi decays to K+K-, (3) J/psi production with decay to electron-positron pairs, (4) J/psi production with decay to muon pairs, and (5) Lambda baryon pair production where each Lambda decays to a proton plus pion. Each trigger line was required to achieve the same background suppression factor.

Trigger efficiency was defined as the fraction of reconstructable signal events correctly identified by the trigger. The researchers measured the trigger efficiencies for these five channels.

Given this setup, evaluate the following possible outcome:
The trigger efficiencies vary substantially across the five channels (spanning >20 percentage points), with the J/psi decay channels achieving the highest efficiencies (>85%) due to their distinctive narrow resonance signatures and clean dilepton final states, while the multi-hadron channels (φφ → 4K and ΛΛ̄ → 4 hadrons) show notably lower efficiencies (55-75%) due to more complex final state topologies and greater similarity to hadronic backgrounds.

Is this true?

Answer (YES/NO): NO